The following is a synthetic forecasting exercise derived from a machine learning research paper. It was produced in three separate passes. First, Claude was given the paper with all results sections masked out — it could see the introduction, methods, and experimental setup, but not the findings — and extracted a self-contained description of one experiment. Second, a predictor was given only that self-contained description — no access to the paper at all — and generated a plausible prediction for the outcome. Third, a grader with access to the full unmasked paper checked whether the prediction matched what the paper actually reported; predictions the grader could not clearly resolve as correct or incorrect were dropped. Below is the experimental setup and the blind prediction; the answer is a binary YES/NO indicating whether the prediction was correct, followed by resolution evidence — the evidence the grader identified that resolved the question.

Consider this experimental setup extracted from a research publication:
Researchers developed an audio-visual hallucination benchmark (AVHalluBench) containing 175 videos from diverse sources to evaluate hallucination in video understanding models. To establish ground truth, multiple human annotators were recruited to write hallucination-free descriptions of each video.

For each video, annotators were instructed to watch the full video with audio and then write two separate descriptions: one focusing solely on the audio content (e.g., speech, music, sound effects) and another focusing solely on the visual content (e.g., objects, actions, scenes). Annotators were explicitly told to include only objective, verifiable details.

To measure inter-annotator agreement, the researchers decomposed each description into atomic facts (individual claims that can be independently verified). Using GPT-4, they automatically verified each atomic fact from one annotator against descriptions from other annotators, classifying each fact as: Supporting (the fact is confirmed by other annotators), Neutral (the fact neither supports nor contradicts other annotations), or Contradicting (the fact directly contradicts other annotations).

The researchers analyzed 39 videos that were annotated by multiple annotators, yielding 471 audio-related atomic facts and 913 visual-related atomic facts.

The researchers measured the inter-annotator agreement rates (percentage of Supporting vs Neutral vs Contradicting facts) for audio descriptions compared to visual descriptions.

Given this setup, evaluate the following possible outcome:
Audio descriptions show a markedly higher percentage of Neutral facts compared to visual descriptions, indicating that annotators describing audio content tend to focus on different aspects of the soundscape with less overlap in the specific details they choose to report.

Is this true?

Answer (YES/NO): NO